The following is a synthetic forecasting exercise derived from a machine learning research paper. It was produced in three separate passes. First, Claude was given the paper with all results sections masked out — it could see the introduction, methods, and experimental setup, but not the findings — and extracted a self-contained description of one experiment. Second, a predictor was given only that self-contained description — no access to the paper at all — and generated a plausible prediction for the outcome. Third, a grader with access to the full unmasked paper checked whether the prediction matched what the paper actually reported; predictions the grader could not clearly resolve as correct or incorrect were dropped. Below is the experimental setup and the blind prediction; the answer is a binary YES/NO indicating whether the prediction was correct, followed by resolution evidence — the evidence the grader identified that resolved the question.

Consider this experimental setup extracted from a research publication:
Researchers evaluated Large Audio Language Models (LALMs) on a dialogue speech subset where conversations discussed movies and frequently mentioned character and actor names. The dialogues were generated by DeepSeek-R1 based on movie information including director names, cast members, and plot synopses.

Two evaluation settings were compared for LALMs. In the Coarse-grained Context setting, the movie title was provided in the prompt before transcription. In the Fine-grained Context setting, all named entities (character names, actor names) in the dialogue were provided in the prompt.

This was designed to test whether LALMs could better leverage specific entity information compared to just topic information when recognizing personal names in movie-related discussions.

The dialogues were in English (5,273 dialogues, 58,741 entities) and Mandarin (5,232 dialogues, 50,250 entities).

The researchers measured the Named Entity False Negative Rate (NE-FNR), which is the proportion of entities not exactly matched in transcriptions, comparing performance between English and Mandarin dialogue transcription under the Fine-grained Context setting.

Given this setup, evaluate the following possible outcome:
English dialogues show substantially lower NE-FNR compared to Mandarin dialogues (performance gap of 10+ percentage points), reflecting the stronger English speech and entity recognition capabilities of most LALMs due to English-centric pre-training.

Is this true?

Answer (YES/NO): NO